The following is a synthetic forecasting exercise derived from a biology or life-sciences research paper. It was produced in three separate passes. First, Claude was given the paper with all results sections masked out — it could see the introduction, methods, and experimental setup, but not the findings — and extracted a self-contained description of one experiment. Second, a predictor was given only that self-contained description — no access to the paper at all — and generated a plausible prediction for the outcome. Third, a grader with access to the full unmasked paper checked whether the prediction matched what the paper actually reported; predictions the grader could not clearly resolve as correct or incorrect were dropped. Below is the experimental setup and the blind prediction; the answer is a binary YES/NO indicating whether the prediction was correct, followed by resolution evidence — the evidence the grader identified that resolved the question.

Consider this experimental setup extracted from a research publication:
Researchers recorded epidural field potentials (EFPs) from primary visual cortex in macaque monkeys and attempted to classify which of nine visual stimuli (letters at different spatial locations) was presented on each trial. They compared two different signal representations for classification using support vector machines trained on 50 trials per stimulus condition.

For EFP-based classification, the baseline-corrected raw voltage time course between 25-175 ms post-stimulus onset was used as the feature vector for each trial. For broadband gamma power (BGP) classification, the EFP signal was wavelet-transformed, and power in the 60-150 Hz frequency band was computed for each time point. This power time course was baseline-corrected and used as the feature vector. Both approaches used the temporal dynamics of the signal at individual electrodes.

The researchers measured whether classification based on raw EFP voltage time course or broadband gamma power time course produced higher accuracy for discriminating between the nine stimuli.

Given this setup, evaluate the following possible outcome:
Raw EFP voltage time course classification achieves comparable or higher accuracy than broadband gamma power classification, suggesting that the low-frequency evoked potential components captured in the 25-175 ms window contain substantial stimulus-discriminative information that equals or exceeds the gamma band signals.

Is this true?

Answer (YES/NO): NO